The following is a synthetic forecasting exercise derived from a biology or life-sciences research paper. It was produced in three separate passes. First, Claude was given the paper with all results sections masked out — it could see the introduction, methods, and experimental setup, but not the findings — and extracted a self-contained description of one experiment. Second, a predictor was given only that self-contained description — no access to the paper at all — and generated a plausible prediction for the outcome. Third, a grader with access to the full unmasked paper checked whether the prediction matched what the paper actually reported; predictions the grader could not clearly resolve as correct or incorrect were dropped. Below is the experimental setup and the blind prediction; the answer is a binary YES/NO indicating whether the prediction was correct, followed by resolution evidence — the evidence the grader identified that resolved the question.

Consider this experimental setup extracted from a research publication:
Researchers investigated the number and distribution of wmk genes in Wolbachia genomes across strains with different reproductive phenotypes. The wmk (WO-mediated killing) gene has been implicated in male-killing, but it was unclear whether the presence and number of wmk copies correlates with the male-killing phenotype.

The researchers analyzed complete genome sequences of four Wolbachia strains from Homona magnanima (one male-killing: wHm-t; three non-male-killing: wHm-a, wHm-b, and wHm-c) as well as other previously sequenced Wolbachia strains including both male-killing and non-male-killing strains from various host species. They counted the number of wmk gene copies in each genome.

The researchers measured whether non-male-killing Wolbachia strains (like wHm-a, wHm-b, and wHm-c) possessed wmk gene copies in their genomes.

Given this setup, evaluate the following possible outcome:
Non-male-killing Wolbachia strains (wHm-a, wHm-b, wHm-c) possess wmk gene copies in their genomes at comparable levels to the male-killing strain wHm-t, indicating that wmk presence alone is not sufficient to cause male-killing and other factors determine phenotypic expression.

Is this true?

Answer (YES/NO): NO